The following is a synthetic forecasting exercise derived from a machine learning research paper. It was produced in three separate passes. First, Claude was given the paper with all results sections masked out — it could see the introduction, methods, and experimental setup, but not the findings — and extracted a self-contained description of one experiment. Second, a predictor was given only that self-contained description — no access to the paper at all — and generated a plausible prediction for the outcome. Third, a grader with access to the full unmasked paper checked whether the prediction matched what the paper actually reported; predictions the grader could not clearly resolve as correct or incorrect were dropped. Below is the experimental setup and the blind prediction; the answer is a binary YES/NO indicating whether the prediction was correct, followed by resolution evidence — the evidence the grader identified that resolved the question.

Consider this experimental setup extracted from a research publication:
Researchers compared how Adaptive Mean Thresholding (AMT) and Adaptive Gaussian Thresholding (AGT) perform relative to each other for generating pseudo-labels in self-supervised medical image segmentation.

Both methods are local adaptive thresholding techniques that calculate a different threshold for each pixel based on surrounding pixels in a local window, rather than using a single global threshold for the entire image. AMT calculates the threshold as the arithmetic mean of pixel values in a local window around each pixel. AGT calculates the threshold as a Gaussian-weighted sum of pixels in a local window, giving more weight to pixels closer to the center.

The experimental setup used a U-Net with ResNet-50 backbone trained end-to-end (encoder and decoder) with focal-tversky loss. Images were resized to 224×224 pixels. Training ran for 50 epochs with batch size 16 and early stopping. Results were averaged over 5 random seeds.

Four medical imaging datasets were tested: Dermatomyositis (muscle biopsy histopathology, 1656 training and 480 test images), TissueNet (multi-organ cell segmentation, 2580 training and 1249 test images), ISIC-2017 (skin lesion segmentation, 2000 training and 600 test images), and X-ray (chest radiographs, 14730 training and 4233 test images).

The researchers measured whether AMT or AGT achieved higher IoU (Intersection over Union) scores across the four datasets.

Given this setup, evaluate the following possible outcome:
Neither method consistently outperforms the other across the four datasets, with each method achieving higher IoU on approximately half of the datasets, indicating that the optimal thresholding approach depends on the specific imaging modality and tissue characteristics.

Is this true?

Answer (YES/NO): NO